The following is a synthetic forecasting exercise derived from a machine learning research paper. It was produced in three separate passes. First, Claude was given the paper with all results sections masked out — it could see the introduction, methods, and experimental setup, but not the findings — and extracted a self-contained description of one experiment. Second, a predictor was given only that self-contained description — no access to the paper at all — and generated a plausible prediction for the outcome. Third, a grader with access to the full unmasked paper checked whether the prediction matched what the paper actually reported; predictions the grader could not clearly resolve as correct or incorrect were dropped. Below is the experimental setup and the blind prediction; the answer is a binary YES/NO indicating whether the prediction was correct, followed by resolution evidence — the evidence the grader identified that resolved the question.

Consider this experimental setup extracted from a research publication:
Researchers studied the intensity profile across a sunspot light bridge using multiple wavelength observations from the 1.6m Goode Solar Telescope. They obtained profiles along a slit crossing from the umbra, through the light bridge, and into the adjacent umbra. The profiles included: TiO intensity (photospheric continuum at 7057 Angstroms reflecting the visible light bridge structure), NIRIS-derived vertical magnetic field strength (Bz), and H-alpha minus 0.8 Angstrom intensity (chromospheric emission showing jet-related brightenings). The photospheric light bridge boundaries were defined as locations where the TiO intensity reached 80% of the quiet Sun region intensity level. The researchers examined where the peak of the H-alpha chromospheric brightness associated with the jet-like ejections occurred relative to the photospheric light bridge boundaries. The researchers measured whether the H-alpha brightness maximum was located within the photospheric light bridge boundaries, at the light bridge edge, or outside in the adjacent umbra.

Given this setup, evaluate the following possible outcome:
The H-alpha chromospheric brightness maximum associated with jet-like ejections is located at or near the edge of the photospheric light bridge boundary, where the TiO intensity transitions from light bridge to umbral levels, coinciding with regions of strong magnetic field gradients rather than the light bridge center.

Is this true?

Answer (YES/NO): YES